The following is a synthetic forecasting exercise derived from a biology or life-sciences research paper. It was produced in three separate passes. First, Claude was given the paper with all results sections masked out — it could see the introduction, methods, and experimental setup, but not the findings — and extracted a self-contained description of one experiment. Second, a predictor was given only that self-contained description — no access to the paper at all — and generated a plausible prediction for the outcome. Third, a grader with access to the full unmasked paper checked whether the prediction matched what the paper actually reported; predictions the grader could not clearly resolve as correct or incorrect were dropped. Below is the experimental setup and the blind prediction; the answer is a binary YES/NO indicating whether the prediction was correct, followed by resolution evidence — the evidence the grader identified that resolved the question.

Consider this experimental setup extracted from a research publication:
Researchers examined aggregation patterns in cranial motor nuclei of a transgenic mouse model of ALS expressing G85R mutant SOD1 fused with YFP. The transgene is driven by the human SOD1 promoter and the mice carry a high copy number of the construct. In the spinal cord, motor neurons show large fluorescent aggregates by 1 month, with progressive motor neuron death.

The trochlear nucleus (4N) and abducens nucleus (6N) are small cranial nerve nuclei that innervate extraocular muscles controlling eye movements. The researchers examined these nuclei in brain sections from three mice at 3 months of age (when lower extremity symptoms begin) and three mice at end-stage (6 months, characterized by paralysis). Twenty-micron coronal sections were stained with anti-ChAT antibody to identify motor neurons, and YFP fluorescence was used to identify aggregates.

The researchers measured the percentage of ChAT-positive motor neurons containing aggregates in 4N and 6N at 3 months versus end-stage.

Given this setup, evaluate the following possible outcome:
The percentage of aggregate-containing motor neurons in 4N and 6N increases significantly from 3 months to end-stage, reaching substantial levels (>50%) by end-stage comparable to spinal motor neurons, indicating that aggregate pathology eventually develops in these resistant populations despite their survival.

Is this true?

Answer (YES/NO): NO